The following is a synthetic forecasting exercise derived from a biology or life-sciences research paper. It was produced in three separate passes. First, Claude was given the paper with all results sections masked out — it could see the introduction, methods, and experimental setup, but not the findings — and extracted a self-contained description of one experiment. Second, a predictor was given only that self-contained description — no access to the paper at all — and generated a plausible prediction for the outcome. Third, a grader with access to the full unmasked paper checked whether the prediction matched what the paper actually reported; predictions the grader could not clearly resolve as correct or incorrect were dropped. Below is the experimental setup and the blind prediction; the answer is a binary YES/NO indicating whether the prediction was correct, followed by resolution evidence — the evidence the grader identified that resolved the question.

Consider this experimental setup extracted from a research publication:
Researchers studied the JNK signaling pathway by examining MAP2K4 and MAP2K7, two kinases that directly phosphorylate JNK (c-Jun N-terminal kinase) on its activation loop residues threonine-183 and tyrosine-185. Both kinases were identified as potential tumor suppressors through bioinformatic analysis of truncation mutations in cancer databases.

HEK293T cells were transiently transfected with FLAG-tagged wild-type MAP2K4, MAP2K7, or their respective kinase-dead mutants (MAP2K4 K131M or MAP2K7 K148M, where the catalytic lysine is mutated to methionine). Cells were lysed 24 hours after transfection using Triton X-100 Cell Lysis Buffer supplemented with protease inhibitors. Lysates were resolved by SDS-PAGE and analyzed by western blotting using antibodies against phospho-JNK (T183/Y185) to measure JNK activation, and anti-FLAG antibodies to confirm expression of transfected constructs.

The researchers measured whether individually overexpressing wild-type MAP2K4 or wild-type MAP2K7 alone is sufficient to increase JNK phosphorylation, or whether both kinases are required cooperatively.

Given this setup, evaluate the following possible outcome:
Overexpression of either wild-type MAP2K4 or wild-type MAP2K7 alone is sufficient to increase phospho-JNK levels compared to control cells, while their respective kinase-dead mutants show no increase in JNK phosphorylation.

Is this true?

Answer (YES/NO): YES